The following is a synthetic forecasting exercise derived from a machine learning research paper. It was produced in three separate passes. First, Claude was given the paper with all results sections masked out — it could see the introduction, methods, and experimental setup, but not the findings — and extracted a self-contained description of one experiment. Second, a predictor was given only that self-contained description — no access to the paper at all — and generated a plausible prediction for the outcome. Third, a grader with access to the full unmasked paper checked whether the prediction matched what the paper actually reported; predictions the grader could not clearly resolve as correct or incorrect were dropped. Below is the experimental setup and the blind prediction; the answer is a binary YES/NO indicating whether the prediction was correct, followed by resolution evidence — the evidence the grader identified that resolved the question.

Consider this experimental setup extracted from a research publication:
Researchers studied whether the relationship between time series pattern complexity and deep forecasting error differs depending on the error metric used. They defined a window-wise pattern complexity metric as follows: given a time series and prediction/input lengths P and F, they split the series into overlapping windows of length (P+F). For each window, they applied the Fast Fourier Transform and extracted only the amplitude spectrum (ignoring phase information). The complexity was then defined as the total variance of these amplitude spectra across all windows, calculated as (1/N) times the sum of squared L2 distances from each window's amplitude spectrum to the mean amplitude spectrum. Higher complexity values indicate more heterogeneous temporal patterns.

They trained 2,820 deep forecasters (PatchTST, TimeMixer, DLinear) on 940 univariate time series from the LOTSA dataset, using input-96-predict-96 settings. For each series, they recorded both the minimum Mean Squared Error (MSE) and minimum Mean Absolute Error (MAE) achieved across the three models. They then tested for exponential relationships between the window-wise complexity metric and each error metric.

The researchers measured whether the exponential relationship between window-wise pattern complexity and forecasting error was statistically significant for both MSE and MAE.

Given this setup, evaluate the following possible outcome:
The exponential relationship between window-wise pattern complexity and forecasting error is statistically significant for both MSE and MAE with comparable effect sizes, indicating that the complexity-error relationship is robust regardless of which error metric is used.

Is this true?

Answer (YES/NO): NO